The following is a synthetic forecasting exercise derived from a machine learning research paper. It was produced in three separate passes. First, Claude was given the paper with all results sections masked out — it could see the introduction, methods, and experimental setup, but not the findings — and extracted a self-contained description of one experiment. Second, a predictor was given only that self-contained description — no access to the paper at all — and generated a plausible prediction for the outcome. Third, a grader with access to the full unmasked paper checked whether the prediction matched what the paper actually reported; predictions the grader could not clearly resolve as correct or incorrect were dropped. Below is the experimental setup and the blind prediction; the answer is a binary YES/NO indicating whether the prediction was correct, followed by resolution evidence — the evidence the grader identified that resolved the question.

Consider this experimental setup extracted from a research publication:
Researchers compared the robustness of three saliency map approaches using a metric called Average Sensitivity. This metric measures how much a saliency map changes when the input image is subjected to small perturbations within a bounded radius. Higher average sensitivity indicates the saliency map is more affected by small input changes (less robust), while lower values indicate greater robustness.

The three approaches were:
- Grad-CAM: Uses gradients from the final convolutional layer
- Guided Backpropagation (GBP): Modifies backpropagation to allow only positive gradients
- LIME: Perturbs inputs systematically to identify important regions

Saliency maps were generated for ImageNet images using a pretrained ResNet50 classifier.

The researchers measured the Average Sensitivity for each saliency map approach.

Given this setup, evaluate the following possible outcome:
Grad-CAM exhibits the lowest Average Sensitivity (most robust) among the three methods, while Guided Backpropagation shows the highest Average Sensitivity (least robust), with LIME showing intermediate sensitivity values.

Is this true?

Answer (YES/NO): NO